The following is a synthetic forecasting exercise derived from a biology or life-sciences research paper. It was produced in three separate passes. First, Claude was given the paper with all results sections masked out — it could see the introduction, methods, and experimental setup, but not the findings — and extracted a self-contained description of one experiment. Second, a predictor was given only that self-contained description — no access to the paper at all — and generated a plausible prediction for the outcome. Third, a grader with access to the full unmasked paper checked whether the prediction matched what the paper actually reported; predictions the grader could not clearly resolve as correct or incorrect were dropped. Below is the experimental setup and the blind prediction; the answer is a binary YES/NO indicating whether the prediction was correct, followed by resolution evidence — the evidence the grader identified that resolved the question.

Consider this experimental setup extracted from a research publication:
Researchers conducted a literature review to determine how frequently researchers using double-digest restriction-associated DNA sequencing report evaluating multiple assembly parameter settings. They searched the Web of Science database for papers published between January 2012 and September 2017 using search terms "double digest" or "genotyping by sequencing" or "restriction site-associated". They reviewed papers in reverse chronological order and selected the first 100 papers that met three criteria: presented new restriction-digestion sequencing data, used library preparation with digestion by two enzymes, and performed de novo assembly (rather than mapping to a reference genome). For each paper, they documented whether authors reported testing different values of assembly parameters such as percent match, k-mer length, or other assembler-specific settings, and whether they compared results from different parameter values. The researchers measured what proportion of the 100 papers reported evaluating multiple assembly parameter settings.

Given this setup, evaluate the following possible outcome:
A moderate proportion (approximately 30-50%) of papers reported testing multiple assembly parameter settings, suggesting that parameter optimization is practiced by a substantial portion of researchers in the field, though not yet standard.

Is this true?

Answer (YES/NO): NO